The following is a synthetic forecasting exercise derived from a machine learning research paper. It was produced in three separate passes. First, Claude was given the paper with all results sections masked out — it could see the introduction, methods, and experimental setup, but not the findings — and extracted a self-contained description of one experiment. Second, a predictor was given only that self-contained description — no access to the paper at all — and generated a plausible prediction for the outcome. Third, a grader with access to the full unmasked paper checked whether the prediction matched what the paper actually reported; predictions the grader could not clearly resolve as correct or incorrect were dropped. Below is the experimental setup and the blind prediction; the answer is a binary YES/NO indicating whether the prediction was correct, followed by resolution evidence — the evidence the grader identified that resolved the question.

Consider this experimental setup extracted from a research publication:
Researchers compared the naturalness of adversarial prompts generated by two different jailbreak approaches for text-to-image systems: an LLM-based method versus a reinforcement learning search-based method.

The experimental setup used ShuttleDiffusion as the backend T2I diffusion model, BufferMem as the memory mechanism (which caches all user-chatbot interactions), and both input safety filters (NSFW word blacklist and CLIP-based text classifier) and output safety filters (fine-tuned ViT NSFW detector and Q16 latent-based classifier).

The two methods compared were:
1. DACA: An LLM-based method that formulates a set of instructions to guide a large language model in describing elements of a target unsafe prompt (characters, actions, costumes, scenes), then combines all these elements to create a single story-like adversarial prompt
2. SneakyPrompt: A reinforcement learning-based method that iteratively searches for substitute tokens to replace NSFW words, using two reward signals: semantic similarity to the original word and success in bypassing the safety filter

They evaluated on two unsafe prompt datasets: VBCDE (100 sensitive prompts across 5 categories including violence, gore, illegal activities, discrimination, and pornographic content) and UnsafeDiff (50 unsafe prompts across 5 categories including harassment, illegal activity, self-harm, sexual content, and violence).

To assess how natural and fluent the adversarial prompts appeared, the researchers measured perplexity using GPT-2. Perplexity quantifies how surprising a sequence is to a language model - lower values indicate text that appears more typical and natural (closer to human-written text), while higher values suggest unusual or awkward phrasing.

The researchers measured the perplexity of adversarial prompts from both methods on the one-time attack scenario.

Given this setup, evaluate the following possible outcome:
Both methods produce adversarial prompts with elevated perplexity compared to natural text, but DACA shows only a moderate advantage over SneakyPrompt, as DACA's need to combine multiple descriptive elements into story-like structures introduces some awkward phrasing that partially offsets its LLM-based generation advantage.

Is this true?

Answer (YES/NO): NO